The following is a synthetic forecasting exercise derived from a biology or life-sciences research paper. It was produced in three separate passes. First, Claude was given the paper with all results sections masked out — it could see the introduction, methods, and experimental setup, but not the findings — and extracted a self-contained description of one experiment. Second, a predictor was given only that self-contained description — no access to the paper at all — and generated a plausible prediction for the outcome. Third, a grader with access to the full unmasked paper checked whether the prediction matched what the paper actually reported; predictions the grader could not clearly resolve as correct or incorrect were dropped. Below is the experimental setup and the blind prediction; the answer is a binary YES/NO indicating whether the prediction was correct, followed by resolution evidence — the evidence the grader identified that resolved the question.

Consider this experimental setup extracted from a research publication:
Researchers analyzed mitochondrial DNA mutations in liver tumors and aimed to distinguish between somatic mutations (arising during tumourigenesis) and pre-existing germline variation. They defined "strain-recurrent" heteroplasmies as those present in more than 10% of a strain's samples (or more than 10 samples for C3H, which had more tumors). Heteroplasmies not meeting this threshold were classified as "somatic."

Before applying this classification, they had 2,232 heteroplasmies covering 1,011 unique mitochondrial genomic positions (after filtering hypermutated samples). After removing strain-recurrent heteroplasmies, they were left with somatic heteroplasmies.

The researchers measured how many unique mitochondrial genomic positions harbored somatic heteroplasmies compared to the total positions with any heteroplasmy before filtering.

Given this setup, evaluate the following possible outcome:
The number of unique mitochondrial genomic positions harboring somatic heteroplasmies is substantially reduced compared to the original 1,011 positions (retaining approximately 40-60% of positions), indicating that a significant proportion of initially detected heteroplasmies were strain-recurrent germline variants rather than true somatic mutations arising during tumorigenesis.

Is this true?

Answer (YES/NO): NO